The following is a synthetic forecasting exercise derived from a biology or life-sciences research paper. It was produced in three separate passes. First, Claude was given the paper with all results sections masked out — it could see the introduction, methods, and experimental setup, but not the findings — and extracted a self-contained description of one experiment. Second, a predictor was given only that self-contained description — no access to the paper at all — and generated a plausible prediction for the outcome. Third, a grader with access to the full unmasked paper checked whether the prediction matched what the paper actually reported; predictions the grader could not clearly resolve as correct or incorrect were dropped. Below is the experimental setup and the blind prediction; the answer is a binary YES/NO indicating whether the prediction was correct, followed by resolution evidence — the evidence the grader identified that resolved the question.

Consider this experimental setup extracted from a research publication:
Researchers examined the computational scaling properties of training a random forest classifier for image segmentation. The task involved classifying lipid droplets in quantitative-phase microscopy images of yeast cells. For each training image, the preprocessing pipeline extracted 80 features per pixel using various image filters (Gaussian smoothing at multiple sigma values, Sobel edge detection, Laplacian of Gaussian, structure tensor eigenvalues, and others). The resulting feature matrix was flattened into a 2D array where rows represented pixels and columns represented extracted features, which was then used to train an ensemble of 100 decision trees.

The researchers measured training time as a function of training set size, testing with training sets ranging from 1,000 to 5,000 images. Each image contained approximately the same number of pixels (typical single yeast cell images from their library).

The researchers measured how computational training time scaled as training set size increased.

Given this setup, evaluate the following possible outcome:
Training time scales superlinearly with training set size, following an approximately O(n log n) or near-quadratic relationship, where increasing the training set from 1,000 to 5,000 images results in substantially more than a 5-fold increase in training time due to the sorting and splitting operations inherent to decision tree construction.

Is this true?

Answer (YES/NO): YES